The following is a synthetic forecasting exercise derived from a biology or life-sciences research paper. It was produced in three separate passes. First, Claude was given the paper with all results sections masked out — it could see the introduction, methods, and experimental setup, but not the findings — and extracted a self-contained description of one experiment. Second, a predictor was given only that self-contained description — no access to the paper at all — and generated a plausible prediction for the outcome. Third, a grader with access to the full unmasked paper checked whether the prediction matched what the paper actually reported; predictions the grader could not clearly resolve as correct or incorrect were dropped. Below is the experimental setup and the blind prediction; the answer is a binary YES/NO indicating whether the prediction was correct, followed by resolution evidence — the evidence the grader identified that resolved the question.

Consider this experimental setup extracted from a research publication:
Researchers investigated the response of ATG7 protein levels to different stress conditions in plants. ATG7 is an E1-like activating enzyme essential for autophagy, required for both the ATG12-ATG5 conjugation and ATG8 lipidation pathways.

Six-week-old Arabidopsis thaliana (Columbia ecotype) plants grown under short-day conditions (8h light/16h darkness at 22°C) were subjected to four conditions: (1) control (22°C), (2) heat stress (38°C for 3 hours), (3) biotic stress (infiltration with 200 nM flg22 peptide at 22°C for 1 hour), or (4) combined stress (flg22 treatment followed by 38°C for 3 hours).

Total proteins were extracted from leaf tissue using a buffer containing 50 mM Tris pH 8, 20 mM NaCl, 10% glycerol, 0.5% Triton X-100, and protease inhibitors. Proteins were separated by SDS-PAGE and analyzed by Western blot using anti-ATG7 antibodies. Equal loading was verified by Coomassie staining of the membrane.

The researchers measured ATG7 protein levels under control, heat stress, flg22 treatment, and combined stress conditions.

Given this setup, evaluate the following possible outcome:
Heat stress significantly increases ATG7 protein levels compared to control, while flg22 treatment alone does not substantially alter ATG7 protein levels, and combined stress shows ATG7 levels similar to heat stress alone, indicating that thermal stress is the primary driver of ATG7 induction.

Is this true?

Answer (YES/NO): NO